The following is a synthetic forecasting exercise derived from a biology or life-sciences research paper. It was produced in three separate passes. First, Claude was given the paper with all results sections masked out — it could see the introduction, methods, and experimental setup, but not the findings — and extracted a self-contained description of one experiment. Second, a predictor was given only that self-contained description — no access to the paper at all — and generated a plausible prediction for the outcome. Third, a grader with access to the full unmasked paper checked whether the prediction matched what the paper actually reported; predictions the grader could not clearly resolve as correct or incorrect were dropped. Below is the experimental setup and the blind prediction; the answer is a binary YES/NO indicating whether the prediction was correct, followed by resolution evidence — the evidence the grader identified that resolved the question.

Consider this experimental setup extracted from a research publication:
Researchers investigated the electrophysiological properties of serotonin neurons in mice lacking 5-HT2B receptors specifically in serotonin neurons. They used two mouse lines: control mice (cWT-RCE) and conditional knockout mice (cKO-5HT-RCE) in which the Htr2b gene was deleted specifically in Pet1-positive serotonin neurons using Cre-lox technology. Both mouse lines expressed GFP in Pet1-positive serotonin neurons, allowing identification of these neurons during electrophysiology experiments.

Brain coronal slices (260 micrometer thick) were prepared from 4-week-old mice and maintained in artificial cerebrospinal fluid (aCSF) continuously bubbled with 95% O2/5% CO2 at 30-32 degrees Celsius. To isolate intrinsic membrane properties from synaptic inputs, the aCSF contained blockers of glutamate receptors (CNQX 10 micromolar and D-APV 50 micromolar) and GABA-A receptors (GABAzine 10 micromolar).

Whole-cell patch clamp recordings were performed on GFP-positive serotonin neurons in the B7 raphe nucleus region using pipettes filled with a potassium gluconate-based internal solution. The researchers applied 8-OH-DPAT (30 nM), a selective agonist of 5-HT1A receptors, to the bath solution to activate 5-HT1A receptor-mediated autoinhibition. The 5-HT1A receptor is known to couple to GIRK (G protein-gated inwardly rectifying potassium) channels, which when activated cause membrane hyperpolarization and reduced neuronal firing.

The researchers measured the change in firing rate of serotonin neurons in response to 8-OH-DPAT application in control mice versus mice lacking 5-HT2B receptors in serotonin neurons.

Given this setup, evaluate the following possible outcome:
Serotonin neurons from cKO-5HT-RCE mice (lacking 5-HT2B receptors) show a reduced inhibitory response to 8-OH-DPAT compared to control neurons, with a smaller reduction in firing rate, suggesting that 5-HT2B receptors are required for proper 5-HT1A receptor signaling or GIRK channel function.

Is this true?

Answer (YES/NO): NO